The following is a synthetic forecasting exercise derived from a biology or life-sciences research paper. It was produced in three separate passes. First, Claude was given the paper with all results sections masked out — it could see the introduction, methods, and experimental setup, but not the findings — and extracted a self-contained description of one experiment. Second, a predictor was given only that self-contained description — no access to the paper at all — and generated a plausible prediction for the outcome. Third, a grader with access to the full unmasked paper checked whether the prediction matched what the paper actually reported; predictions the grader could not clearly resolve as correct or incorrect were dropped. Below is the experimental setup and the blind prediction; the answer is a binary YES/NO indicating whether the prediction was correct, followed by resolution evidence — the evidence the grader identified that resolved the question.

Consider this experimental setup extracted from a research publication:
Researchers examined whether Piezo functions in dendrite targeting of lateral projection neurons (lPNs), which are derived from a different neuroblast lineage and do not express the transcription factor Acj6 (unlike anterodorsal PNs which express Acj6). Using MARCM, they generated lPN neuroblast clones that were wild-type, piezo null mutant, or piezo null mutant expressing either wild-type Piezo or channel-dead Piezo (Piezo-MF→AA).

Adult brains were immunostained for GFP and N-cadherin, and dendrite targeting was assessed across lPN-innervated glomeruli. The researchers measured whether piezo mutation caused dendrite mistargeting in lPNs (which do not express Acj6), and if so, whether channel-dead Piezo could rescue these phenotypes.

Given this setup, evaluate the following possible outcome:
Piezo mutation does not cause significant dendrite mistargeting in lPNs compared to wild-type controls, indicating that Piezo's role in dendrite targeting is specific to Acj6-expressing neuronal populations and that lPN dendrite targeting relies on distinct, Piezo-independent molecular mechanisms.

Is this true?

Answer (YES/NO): NO